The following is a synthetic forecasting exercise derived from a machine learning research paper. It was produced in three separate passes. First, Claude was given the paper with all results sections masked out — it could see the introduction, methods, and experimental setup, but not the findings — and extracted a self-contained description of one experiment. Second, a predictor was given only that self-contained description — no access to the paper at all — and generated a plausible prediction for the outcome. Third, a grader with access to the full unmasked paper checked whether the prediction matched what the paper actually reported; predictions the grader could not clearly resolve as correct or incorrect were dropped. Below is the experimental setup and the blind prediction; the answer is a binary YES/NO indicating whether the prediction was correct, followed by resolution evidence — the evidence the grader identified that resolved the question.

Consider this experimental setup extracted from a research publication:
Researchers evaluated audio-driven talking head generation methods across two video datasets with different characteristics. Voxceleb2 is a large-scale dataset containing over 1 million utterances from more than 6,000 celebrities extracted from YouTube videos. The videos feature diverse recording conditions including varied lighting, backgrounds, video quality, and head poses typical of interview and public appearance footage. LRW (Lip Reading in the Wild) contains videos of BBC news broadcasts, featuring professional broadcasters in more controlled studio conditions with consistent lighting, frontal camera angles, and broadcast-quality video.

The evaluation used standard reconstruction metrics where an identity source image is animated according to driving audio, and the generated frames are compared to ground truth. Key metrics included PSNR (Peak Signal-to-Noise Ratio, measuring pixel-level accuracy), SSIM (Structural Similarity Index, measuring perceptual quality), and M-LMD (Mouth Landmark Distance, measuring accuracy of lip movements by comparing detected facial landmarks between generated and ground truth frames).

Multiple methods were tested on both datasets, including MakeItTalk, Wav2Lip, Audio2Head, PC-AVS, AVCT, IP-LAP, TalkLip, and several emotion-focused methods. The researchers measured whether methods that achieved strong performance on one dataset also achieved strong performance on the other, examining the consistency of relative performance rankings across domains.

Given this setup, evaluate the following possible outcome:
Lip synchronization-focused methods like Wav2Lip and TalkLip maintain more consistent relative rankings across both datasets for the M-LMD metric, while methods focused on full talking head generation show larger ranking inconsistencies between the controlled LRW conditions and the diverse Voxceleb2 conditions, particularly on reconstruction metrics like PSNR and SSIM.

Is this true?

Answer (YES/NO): NO